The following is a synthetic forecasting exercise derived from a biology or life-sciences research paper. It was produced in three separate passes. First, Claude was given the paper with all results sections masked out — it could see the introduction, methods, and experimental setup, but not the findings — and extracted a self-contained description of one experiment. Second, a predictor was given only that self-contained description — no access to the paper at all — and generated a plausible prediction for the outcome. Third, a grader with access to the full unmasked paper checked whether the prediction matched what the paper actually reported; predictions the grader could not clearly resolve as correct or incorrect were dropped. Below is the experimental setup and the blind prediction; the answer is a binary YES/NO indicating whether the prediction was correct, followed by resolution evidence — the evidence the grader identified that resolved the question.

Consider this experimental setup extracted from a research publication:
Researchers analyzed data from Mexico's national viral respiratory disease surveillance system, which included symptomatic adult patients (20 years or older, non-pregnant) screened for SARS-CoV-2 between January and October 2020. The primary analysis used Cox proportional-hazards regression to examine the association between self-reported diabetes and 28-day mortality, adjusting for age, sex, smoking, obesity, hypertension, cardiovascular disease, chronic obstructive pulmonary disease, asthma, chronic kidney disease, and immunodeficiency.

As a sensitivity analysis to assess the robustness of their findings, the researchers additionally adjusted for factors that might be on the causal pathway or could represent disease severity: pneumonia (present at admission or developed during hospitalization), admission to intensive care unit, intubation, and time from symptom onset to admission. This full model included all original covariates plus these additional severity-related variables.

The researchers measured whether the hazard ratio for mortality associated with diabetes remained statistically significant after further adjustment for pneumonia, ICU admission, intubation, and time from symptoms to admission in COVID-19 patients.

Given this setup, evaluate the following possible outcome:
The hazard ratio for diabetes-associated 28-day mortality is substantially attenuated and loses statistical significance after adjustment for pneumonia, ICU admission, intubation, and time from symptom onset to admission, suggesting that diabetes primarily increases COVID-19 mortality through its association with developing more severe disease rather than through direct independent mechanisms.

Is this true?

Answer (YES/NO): NO